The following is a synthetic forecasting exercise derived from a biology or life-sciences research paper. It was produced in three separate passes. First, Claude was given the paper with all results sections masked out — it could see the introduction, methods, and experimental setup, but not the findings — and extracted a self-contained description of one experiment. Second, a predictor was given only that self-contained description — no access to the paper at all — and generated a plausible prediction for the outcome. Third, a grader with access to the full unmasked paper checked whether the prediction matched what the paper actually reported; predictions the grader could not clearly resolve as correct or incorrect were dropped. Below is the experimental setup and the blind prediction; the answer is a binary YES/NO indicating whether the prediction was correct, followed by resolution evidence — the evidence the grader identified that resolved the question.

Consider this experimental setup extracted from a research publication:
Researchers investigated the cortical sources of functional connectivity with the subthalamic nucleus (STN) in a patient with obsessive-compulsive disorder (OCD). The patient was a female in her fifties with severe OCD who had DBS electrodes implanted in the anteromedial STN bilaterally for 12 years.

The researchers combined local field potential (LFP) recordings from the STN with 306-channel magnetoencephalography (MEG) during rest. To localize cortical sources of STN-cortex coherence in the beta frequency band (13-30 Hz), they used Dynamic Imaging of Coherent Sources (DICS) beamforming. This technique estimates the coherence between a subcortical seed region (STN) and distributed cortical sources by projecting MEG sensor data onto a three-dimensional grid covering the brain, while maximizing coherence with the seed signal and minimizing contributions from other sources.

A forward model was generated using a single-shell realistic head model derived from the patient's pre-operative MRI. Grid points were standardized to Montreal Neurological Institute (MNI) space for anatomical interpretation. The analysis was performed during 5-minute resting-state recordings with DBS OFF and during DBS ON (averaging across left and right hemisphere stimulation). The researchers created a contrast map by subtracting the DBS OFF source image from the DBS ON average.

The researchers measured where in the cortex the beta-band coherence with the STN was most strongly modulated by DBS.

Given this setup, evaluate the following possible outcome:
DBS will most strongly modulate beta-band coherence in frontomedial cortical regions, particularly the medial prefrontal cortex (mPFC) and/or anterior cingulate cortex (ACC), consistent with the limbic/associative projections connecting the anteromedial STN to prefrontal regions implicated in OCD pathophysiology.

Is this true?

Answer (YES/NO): NO